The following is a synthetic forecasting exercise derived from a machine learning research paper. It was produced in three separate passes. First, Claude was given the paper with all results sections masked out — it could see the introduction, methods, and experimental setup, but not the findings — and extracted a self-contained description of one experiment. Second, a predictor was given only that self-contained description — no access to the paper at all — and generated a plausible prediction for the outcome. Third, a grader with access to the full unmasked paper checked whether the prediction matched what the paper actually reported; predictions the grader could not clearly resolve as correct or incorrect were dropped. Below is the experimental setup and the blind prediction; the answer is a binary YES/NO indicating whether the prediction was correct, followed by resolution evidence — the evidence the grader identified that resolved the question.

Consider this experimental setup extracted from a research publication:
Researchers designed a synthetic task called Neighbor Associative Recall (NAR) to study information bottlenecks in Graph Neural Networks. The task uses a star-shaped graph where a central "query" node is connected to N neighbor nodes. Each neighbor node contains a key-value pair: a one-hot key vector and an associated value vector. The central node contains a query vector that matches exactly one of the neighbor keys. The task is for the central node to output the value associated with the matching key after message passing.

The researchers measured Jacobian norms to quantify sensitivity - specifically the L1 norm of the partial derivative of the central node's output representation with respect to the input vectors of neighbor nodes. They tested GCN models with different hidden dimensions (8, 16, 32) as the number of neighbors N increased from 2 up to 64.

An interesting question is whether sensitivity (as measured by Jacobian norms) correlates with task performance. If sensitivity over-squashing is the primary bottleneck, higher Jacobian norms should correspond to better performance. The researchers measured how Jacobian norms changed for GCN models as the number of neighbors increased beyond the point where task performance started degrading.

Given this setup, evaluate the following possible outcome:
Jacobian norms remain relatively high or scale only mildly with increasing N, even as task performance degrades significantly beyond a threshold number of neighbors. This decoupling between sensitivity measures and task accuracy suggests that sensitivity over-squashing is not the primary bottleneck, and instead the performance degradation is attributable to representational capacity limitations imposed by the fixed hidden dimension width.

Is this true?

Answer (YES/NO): YES